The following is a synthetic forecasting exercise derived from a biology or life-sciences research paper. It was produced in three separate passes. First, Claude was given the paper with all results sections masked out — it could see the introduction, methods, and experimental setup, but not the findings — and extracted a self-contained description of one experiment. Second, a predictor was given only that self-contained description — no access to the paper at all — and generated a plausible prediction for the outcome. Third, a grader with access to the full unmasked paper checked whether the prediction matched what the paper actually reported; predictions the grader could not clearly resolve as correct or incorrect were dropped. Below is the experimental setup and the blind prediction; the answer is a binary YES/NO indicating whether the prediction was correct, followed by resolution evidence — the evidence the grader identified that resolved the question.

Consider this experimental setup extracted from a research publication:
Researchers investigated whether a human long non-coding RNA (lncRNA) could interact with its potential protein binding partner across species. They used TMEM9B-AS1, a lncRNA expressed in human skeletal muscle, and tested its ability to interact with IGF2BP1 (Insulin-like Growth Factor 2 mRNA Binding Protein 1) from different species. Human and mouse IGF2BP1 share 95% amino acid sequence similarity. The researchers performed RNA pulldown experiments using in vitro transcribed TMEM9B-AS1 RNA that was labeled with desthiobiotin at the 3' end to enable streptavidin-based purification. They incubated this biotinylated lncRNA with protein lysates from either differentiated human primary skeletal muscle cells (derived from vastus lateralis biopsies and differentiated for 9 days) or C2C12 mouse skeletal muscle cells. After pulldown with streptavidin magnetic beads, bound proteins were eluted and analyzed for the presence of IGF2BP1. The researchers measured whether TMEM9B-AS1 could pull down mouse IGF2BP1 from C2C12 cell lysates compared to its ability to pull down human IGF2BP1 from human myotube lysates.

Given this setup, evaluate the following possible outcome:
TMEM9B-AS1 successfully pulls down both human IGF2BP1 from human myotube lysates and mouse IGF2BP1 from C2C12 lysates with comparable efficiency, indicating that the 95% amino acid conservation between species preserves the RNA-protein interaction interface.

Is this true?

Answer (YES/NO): NO